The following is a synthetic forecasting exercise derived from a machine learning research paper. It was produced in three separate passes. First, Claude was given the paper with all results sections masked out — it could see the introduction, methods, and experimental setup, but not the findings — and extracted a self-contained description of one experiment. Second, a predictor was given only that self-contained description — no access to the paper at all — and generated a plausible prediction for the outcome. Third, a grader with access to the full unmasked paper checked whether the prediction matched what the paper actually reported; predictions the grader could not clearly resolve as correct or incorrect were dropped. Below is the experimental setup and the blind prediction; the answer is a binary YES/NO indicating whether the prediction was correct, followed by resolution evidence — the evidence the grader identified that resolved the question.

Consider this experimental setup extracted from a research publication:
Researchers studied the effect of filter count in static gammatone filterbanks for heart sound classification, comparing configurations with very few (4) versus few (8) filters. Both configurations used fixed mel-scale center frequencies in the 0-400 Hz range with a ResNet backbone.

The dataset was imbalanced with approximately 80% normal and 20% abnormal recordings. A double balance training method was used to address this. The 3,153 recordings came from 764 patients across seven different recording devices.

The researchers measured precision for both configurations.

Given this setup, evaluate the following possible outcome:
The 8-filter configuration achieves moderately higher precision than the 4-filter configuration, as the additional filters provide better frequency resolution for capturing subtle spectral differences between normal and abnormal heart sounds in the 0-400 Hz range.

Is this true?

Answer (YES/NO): NO